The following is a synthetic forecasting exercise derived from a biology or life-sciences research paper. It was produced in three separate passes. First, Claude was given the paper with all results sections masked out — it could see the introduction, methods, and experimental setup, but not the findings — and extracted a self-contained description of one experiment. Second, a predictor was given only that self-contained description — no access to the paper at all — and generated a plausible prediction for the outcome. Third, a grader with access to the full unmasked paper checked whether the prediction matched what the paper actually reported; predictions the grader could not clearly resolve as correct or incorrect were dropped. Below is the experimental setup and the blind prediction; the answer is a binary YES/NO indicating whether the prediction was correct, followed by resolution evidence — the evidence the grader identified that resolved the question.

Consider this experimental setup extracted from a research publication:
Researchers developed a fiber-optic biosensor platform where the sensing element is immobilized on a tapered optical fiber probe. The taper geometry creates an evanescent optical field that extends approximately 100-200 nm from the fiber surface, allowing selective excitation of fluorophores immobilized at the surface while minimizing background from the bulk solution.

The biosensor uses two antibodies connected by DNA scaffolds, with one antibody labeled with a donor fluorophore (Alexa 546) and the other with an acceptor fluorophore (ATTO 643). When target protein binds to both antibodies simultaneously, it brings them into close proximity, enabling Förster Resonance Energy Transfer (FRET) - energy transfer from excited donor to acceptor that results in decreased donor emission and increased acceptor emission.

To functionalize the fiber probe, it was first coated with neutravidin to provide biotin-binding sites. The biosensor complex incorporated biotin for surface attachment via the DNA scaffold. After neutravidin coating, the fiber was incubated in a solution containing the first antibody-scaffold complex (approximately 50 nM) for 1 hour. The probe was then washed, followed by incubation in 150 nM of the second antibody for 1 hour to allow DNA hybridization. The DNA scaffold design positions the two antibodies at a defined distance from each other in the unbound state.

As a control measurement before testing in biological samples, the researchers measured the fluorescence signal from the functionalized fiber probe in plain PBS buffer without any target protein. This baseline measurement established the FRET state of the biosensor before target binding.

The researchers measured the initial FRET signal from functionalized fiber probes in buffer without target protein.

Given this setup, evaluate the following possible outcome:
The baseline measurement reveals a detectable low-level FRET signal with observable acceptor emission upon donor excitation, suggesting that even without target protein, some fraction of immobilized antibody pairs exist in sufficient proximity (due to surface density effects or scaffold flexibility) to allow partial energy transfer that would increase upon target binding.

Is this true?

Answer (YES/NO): NO